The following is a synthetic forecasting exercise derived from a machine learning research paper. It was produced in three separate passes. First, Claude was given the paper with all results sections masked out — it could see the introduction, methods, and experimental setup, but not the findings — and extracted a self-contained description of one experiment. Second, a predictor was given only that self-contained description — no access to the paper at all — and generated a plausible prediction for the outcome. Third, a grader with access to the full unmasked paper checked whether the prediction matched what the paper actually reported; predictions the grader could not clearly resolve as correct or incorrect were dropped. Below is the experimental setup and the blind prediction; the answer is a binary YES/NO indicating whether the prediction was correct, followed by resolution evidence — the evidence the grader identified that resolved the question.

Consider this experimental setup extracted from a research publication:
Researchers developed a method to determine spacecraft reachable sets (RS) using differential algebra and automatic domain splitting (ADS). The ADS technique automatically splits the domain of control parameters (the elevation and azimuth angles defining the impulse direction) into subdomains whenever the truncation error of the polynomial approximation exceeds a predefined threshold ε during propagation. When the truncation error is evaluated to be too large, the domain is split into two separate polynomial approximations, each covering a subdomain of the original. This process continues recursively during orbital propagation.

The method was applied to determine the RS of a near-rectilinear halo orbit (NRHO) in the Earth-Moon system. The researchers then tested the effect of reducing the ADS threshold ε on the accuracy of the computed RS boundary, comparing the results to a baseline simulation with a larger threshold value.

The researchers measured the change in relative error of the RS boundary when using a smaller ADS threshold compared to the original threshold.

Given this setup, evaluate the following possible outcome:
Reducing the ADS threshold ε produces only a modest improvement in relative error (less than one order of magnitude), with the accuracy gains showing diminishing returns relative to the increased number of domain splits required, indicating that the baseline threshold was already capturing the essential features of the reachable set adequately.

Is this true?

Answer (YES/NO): NO